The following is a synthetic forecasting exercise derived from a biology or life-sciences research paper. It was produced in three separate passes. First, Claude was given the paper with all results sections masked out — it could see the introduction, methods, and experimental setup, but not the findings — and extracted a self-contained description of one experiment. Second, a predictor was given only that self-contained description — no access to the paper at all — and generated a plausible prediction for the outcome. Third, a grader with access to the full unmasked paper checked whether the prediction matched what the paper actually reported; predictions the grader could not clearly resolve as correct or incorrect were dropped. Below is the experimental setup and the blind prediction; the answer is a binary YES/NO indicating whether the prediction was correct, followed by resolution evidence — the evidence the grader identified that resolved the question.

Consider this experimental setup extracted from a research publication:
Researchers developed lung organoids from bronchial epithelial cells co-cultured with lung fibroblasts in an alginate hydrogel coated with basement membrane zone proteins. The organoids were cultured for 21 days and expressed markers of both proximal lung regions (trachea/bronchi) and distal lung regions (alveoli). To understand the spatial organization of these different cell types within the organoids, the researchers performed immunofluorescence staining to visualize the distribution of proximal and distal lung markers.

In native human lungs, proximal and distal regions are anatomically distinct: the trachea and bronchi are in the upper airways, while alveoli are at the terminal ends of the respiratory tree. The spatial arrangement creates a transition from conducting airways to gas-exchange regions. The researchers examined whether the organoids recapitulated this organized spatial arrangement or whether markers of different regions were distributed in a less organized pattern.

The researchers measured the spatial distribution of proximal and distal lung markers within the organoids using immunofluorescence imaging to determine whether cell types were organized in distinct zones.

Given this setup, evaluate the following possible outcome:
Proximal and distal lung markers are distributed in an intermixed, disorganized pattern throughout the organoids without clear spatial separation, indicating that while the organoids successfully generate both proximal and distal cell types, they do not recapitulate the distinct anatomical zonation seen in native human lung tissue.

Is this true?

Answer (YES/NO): YES